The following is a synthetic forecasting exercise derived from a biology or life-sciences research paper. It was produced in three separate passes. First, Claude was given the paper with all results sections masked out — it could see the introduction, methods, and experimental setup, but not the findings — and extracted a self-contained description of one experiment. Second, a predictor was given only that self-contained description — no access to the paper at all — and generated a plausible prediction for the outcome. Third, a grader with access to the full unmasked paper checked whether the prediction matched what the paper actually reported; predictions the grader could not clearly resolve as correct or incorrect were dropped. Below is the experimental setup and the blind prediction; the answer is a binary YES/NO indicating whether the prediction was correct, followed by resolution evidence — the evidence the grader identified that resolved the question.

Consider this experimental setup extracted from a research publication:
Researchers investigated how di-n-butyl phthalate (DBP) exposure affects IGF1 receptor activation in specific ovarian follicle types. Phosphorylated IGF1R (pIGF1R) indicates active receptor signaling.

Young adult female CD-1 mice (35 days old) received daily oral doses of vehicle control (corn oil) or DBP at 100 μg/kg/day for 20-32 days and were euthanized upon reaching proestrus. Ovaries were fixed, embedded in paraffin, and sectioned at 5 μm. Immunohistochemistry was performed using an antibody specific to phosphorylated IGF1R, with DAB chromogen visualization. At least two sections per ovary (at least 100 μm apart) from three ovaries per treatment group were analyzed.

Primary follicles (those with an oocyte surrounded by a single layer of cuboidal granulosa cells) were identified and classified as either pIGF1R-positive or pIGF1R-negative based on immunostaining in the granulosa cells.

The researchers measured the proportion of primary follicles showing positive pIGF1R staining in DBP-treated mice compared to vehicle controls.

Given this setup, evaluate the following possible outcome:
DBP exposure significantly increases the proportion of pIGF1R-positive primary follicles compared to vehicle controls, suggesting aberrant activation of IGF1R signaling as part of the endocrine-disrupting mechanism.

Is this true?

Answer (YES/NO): NO